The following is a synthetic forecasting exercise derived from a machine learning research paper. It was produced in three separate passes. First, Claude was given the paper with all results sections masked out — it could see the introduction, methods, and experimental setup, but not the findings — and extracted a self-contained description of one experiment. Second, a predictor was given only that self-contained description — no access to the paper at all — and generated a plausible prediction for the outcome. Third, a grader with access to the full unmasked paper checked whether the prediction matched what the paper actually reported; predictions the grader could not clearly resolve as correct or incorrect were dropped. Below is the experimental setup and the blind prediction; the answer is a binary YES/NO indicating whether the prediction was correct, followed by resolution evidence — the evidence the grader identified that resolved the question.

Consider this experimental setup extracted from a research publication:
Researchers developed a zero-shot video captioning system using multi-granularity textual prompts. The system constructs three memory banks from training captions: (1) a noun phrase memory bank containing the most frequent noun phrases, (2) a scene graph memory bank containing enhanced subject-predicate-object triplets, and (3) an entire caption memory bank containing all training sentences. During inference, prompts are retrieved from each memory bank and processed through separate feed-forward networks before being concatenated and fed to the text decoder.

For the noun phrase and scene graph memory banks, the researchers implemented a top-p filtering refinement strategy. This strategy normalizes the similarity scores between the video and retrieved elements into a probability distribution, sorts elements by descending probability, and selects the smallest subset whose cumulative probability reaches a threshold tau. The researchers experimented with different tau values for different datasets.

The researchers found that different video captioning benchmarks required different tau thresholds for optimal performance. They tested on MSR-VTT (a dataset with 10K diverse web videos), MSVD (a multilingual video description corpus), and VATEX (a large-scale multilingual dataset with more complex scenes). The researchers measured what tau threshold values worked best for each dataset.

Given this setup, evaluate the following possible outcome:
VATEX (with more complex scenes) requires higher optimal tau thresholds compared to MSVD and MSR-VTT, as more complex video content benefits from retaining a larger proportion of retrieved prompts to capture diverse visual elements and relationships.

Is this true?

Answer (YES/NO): NO